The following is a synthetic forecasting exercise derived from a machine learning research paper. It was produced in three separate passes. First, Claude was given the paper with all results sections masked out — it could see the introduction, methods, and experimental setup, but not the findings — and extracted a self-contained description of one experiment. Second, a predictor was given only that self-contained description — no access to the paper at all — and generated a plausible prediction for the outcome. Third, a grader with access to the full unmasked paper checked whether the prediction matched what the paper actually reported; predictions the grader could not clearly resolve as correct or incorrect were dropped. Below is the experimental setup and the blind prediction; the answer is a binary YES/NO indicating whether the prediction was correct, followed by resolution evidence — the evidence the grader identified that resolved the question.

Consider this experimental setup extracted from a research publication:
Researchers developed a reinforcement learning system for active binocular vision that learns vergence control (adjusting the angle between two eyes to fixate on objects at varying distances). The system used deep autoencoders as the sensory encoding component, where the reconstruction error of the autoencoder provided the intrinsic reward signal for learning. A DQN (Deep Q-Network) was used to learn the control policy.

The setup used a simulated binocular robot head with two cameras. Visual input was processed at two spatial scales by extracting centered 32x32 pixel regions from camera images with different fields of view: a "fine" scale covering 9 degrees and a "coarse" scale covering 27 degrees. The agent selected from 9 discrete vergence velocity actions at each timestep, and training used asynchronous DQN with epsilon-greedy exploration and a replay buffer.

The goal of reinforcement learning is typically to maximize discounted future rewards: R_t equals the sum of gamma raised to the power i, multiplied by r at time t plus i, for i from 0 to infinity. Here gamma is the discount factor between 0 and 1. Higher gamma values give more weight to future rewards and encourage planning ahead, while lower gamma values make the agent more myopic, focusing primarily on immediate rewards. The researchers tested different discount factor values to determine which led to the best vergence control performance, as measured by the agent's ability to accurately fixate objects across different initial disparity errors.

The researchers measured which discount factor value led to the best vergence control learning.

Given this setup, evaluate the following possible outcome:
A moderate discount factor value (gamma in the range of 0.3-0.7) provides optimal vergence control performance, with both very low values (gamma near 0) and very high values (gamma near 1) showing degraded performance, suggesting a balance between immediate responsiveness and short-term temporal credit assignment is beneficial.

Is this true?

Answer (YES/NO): NO